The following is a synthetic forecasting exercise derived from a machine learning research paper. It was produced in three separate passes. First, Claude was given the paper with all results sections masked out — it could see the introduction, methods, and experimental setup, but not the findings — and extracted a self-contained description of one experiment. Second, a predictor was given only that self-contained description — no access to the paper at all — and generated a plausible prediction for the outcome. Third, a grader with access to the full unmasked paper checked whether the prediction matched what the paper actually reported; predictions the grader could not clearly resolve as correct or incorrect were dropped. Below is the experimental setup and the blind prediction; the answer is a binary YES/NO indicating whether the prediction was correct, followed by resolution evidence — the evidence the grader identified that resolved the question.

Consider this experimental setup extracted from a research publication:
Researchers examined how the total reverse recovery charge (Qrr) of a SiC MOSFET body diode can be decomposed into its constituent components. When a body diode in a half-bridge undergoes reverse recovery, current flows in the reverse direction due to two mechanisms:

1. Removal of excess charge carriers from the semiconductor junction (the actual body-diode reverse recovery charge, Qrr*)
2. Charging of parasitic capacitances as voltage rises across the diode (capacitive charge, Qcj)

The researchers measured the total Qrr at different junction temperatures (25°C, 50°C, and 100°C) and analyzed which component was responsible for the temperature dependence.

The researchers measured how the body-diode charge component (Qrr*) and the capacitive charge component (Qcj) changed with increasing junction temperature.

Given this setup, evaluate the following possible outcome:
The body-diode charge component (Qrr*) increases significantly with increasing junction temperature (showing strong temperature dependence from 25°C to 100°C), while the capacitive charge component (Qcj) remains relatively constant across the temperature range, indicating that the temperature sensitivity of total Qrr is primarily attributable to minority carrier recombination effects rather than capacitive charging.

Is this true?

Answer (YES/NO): YES